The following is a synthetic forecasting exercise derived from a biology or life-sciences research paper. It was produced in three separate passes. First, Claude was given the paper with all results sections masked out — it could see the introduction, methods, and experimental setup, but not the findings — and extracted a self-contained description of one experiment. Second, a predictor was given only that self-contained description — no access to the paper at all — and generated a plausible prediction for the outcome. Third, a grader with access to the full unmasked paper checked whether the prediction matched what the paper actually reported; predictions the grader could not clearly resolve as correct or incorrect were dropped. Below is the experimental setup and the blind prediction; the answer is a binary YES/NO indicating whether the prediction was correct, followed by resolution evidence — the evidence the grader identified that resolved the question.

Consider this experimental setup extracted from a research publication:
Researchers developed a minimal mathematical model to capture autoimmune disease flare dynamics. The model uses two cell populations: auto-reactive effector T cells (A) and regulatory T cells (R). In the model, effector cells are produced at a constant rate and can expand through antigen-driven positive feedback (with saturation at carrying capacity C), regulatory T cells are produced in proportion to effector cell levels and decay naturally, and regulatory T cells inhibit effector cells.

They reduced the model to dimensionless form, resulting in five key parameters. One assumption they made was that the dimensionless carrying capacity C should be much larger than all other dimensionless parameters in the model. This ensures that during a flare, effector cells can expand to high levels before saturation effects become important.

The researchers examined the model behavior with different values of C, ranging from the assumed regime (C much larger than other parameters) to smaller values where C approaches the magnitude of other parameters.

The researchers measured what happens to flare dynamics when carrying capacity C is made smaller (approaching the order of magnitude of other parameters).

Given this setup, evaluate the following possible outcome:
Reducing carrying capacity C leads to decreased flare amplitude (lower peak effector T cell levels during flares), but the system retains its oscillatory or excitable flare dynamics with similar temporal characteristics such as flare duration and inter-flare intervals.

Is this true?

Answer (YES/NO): NO